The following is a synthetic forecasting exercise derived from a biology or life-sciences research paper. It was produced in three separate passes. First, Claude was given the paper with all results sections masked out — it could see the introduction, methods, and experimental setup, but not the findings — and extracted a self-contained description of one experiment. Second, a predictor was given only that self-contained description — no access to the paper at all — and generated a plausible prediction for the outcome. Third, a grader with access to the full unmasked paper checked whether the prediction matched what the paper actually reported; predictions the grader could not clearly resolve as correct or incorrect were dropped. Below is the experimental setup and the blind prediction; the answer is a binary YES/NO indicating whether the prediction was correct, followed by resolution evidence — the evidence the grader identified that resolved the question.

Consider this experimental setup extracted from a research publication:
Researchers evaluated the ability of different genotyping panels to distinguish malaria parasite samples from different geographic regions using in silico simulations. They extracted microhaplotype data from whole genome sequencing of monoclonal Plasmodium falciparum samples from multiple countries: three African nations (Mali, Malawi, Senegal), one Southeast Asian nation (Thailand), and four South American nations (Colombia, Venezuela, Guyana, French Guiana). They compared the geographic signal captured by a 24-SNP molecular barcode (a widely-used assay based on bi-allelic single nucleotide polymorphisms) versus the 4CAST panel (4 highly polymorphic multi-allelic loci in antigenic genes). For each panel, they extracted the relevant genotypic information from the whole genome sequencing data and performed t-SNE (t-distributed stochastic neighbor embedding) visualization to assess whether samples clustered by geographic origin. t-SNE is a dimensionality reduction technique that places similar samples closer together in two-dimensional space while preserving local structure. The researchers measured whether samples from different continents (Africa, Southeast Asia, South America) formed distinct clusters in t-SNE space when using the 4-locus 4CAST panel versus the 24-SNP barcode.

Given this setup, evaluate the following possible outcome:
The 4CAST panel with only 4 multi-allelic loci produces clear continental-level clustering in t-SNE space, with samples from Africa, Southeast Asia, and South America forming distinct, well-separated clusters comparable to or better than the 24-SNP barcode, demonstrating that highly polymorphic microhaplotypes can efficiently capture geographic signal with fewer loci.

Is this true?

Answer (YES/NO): YES